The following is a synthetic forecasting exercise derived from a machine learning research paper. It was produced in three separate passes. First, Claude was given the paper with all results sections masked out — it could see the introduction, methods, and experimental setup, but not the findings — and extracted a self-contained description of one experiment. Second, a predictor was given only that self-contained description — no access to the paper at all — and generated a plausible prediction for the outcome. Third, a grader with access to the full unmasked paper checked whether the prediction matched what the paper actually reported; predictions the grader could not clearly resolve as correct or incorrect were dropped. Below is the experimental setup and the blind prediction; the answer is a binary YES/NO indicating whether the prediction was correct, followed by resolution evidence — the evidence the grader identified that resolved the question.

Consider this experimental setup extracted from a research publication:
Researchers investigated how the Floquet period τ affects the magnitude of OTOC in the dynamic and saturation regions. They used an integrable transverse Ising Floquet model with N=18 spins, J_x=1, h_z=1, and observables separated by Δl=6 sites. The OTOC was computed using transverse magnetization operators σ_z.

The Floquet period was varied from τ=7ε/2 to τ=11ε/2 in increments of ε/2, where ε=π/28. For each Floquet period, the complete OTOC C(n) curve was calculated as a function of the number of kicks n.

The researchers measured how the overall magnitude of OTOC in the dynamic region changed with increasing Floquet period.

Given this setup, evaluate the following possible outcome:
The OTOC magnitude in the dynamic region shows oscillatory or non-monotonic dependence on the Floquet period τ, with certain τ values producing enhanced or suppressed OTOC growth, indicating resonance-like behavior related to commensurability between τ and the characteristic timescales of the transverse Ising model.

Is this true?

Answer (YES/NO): NO